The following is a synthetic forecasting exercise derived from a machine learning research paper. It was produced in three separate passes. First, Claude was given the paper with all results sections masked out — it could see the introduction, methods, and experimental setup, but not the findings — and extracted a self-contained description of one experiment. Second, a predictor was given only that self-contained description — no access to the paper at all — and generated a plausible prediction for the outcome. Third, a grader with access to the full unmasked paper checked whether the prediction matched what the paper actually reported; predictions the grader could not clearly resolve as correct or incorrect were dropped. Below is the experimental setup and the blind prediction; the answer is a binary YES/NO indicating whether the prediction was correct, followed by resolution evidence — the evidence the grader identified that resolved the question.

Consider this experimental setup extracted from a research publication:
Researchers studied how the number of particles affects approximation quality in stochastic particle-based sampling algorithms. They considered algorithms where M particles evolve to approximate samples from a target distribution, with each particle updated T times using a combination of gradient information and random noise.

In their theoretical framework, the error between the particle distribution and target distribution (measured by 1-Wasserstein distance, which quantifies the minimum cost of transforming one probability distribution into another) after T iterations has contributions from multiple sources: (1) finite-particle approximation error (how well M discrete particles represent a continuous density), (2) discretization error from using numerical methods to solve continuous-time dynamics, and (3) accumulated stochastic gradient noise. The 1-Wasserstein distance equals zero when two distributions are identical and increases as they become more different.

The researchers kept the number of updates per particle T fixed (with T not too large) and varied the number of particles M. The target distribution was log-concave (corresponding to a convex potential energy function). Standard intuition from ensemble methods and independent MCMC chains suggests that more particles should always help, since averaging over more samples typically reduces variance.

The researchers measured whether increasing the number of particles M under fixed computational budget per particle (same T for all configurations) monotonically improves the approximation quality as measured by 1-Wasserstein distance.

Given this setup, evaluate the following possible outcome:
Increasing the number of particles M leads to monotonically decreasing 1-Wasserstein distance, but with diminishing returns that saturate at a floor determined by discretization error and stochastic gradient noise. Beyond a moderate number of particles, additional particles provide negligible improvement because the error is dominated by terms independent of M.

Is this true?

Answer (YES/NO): NO